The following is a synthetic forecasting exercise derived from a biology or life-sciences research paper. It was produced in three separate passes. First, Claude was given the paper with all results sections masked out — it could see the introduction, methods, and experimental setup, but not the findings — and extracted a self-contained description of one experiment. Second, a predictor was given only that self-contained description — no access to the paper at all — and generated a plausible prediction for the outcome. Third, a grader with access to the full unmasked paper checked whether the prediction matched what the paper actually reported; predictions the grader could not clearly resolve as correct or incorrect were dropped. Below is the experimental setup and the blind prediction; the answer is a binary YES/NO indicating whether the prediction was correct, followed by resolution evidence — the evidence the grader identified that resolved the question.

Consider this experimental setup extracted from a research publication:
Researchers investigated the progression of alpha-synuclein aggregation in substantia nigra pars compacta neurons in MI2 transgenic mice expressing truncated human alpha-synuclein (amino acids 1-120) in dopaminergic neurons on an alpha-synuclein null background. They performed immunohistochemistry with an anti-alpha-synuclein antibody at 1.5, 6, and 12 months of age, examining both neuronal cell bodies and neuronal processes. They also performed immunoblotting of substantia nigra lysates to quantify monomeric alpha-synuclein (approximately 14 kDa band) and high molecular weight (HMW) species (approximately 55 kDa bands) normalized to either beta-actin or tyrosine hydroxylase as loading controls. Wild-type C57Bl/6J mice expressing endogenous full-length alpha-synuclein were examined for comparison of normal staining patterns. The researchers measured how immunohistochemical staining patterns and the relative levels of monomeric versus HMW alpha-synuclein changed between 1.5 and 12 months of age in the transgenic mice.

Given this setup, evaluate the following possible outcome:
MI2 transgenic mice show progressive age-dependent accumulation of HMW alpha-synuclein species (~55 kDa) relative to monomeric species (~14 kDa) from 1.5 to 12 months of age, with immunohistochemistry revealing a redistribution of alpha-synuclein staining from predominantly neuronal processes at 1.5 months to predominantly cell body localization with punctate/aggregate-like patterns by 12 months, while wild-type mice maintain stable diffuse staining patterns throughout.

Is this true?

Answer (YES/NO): NO